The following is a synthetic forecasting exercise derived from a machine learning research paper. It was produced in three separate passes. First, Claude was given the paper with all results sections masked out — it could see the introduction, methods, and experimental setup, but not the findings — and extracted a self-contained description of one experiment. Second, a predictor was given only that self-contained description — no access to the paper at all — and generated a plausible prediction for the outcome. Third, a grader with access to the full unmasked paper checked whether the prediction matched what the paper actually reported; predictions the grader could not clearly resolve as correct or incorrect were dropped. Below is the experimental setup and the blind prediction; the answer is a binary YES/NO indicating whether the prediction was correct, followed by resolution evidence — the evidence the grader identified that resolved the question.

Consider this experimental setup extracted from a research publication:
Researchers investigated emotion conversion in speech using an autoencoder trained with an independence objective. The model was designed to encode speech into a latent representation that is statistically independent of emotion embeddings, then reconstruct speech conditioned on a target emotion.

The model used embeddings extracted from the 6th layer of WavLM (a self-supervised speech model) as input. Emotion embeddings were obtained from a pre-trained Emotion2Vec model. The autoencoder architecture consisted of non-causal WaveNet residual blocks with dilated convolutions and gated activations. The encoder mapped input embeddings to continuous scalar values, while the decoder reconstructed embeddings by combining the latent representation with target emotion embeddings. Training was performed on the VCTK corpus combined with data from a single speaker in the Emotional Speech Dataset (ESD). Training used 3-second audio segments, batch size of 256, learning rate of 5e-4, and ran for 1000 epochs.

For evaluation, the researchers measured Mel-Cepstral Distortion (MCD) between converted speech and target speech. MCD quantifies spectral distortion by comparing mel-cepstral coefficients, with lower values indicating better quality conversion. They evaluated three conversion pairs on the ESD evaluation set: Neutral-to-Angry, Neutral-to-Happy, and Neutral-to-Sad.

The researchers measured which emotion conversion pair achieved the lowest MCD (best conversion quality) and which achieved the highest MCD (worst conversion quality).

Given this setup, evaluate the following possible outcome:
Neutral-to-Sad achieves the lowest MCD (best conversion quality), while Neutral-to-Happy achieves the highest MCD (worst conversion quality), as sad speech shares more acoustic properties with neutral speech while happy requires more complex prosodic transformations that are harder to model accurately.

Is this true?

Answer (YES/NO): NO